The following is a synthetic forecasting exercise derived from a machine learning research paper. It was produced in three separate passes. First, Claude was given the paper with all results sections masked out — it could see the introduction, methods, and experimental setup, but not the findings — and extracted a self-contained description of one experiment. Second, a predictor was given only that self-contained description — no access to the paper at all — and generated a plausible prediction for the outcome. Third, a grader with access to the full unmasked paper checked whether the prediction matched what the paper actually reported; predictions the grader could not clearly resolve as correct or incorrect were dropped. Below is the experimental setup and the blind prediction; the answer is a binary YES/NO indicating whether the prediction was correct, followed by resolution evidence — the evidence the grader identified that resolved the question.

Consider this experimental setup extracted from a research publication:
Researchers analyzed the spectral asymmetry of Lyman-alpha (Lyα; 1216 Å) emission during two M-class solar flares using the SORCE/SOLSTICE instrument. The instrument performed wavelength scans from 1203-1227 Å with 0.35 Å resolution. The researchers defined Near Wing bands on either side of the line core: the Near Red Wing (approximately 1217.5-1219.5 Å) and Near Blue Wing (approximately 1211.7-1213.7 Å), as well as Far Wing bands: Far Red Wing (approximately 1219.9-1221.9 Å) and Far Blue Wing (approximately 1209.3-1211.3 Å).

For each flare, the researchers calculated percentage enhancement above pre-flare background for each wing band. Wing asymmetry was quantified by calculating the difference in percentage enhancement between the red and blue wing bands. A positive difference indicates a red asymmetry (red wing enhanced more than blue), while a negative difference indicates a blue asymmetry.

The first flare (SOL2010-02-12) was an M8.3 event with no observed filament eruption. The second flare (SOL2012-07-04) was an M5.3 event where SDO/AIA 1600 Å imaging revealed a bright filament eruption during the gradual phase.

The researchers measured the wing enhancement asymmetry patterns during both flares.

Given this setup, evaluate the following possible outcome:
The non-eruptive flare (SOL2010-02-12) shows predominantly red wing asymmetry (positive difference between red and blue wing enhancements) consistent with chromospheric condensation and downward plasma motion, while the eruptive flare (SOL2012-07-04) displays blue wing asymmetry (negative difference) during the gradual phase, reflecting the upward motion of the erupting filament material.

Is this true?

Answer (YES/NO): NO